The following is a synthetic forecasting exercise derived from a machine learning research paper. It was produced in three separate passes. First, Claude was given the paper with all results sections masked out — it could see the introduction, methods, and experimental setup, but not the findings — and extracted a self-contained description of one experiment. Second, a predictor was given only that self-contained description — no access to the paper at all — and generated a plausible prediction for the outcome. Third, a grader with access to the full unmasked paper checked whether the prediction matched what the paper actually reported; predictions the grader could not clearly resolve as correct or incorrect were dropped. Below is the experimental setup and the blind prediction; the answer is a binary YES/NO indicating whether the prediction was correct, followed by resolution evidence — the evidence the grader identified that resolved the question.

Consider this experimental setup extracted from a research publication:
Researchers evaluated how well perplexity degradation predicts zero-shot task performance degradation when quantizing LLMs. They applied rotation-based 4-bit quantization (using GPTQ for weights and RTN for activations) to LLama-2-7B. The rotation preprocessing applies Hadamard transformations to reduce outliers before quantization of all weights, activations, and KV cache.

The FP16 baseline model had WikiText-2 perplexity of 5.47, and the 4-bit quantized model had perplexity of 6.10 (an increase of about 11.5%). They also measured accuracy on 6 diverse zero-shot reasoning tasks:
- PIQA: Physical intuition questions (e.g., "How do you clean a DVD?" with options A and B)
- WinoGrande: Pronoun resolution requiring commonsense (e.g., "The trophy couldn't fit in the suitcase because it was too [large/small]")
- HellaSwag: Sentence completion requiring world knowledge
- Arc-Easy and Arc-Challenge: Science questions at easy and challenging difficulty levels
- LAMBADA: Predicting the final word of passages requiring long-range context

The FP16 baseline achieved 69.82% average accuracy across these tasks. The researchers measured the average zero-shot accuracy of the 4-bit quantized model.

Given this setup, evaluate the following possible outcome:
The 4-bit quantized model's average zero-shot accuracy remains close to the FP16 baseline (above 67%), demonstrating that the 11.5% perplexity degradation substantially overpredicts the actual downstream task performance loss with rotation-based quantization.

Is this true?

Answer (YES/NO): NO